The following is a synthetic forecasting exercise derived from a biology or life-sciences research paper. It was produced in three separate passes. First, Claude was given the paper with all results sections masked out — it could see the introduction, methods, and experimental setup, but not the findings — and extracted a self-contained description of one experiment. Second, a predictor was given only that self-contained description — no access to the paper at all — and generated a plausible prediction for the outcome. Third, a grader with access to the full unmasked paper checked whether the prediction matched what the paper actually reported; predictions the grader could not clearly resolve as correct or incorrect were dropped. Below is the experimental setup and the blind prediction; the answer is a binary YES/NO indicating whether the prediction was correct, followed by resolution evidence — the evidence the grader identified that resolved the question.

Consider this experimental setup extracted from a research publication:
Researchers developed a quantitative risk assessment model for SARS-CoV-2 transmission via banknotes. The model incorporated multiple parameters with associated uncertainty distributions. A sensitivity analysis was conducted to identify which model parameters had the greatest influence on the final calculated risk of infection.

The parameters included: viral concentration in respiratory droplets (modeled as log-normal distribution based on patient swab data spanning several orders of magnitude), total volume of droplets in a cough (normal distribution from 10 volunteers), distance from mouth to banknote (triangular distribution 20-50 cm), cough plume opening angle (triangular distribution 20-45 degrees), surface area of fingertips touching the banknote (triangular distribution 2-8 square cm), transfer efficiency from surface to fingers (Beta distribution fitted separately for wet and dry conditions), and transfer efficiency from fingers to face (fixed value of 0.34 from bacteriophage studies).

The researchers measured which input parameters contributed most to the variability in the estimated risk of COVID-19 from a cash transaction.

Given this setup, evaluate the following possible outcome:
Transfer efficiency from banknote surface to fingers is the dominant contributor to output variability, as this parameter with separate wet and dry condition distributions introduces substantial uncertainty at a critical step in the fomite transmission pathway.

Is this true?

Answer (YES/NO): NO